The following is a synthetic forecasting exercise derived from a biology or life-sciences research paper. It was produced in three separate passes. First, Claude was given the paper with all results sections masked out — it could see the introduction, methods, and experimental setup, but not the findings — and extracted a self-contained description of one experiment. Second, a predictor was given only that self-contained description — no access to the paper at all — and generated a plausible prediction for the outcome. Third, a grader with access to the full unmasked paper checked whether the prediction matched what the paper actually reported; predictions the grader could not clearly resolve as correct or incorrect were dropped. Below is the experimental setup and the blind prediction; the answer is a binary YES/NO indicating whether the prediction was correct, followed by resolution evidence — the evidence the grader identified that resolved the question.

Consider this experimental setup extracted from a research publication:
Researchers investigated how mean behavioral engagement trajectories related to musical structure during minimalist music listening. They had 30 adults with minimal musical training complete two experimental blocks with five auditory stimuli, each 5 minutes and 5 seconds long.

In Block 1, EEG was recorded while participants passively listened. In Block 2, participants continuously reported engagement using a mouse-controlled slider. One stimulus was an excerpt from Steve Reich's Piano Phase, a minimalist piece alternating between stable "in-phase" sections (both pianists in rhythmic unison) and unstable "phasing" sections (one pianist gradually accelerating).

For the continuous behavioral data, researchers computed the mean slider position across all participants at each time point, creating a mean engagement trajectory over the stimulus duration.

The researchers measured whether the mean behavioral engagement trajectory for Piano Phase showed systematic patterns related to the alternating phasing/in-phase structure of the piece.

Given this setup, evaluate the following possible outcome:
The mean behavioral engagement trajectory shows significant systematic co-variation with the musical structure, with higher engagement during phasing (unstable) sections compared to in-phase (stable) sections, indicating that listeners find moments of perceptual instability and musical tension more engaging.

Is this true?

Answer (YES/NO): NO